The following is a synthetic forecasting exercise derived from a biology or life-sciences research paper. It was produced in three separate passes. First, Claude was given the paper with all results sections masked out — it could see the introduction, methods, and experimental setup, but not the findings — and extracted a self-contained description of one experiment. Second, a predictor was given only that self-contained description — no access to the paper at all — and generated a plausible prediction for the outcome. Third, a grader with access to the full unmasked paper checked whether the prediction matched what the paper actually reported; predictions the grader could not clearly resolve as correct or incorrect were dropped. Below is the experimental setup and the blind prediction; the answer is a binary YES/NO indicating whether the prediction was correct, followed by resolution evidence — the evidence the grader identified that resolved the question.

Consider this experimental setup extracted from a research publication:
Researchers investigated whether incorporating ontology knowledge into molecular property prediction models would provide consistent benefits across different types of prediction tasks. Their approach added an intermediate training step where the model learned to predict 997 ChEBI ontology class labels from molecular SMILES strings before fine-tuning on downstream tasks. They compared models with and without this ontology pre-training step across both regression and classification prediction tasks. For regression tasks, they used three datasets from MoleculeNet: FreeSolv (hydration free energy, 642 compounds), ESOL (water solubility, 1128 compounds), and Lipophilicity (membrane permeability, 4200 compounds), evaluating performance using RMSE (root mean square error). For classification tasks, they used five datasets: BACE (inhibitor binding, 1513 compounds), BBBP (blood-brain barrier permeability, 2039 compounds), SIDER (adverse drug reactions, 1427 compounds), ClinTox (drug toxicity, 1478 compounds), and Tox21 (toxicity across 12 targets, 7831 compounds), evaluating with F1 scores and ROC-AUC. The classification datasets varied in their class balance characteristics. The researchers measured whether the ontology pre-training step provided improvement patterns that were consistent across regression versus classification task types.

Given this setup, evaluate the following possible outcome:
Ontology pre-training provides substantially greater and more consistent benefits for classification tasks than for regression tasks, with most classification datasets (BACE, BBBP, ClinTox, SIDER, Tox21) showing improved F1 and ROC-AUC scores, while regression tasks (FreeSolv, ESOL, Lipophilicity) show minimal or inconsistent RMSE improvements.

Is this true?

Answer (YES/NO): NO